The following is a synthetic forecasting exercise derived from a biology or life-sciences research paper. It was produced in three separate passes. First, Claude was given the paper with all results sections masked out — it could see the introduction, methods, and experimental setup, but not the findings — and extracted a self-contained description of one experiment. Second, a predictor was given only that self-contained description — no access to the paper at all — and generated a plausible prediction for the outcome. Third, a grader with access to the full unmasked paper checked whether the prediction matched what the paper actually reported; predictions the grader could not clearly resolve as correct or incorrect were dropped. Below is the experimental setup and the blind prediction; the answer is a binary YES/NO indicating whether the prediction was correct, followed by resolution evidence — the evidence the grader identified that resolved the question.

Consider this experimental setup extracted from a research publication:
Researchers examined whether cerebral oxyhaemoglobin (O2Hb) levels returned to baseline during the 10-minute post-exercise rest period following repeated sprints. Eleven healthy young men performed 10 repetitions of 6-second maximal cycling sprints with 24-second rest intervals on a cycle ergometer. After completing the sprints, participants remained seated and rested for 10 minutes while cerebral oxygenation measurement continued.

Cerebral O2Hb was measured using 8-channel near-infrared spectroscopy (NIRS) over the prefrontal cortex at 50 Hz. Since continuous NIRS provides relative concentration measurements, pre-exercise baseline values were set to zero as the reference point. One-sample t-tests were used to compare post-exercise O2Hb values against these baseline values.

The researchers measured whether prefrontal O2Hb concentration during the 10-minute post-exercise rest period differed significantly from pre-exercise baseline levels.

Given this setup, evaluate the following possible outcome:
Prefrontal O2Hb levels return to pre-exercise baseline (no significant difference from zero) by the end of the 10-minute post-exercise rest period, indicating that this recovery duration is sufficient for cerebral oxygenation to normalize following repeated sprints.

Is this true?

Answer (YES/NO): NO